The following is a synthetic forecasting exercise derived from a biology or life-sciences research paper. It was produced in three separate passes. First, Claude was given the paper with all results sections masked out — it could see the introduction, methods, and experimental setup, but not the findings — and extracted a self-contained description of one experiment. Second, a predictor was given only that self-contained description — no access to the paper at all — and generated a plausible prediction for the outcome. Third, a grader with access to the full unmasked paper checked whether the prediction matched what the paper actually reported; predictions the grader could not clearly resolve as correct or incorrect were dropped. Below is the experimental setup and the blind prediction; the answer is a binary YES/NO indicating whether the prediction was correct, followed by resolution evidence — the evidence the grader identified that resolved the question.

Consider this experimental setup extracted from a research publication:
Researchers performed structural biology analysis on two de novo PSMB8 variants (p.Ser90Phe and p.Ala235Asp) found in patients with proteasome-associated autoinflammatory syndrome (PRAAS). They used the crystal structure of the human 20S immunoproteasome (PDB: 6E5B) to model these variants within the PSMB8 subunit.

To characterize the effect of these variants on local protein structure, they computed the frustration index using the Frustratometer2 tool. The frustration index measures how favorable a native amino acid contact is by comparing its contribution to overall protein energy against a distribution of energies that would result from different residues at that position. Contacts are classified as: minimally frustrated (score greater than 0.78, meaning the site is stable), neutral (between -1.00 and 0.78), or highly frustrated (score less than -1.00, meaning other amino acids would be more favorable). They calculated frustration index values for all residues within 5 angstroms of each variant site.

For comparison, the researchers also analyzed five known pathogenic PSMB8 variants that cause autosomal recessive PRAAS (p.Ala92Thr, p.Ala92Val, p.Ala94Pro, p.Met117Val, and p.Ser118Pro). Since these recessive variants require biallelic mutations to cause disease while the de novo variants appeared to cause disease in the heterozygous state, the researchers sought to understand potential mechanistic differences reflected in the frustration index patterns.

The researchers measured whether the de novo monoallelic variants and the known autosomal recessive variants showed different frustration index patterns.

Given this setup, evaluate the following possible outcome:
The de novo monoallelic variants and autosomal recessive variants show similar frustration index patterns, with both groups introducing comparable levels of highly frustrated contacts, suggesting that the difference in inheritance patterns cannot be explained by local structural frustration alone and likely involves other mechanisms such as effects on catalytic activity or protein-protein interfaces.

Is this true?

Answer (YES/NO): NO